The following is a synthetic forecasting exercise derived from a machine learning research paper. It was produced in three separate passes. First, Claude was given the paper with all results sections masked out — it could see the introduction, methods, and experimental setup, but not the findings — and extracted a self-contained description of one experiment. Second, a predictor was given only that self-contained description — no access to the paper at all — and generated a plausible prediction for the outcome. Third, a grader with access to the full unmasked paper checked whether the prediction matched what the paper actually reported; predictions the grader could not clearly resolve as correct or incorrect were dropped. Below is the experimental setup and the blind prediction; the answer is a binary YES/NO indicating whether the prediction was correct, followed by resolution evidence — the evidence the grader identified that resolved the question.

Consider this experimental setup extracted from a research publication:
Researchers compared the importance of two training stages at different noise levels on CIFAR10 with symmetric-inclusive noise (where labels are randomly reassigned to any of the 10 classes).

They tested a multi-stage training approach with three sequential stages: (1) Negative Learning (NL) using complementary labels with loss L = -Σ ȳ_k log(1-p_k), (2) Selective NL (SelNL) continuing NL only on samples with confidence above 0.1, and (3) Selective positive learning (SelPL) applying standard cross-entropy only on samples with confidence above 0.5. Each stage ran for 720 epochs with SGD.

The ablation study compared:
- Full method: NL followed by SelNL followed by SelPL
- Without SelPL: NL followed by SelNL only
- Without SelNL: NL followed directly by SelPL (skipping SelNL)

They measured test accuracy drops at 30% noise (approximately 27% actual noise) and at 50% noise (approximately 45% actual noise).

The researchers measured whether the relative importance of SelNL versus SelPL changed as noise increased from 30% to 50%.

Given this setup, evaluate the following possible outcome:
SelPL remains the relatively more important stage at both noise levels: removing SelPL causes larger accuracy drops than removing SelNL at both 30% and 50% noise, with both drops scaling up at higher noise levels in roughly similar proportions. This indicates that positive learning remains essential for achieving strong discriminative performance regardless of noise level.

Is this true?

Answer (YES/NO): NO